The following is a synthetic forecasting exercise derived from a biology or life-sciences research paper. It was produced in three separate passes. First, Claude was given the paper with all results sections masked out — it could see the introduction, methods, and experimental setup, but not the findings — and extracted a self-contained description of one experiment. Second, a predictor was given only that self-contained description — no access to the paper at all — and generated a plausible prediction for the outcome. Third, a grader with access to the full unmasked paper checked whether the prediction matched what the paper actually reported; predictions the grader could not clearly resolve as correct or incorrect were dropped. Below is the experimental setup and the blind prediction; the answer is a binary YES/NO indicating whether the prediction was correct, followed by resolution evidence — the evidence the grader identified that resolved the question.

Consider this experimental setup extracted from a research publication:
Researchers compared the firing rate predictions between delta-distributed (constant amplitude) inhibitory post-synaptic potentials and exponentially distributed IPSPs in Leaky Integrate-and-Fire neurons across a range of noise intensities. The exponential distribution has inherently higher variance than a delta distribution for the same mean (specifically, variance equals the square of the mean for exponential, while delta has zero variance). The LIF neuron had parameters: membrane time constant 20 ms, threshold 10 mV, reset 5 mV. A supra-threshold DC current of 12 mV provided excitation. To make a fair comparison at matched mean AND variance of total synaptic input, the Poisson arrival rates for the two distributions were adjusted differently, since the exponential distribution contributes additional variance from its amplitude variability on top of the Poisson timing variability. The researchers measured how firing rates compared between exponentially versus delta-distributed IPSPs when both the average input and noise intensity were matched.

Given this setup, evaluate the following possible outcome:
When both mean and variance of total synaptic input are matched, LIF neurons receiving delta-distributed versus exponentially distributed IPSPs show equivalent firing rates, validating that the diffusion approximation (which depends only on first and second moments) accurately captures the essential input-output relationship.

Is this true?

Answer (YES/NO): NO